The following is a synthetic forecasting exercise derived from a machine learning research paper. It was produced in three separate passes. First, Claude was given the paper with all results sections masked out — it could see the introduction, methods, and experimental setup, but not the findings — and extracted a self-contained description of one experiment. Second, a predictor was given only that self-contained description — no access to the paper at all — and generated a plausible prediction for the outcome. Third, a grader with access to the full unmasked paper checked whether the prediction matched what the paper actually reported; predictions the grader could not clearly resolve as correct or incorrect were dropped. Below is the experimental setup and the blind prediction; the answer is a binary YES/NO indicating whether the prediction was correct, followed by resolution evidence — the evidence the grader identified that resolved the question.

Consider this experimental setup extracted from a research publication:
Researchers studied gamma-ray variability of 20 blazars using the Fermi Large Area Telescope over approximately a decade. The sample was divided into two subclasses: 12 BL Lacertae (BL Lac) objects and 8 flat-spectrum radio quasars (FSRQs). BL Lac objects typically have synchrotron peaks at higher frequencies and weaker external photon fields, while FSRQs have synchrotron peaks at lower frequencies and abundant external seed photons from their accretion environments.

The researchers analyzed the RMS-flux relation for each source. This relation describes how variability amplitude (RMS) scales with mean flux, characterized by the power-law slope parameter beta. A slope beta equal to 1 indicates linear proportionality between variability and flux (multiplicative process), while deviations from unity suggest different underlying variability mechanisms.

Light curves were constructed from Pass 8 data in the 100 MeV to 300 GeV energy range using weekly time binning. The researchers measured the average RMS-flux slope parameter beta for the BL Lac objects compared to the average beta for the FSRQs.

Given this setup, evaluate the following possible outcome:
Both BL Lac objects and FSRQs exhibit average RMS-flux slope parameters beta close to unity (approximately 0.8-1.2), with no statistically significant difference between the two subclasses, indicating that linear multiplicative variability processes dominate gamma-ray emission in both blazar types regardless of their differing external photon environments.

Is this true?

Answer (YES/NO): YES